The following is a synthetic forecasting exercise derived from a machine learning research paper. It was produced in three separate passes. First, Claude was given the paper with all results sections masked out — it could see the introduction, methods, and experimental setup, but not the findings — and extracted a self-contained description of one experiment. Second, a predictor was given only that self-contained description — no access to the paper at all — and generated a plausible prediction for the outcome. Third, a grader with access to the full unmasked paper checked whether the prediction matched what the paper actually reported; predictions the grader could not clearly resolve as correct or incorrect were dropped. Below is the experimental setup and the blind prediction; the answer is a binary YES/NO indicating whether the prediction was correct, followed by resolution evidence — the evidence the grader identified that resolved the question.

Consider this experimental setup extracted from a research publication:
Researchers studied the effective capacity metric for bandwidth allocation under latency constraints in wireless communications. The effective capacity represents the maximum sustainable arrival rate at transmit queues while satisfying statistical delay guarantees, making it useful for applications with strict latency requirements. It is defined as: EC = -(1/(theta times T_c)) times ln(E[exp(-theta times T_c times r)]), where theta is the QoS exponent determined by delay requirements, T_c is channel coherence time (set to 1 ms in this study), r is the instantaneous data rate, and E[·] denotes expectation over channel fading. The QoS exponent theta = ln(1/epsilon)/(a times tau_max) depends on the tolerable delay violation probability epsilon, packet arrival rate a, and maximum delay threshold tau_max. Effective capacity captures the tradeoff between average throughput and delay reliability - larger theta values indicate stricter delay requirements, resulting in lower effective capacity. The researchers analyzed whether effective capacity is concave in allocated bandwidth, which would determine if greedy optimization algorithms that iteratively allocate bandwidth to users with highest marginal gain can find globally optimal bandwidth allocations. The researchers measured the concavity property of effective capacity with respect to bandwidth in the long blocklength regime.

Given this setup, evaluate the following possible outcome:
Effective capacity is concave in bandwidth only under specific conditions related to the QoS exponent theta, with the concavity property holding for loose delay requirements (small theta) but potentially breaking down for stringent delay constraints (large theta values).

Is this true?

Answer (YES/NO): NO